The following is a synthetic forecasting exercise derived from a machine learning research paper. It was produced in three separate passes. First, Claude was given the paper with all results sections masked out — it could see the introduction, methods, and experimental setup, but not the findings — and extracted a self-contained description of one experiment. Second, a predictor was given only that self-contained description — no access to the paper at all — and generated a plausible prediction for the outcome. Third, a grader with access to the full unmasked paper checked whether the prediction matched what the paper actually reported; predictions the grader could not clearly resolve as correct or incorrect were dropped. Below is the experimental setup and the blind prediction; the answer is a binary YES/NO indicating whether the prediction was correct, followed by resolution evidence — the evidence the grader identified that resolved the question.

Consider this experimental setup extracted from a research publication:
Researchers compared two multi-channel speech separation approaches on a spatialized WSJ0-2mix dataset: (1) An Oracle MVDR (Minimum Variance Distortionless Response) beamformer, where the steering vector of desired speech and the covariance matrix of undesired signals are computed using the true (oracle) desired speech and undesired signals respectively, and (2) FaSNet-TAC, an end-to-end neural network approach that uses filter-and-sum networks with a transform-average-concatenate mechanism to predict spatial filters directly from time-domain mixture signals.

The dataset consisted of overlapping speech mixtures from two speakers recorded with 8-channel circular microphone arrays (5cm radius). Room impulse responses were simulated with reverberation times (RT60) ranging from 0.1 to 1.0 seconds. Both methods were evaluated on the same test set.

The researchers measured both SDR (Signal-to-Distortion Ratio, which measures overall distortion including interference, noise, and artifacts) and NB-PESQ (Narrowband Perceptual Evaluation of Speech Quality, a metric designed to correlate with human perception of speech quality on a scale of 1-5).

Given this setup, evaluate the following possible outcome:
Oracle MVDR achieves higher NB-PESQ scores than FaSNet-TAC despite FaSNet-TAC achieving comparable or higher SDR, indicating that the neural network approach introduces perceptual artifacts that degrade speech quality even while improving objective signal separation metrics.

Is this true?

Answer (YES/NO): YES